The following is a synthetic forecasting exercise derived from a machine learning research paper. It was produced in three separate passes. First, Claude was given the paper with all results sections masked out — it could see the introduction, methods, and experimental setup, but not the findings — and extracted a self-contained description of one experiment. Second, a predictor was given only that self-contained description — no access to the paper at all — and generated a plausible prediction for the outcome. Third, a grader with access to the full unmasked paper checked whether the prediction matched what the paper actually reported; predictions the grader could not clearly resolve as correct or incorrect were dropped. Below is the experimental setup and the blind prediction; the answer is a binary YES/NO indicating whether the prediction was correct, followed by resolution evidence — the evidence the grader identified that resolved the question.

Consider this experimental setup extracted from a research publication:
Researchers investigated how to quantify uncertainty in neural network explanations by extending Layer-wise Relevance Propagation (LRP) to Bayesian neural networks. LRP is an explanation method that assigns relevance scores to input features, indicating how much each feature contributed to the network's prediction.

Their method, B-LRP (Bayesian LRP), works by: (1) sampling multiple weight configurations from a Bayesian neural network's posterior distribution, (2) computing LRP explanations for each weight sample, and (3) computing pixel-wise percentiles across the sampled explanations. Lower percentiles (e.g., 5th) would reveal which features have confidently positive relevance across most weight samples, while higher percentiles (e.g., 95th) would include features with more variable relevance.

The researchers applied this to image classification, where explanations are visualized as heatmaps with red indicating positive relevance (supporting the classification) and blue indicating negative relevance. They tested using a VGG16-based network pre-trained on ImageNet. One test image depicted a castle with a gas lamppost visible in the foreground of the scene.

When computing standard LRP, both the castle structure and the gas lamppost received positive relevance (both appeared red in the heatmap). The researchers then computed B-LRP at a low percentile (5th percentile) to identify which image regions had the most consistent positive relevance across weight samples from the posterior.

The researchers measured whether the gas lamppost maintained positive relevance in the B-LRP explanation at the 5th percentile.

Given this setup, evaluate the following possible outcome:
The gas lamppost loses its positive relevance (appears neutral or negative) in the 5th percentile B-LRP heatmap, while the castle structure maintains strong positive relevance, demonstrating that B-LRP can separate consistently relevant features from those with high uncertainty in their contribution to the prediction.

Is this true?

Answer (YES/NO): YES